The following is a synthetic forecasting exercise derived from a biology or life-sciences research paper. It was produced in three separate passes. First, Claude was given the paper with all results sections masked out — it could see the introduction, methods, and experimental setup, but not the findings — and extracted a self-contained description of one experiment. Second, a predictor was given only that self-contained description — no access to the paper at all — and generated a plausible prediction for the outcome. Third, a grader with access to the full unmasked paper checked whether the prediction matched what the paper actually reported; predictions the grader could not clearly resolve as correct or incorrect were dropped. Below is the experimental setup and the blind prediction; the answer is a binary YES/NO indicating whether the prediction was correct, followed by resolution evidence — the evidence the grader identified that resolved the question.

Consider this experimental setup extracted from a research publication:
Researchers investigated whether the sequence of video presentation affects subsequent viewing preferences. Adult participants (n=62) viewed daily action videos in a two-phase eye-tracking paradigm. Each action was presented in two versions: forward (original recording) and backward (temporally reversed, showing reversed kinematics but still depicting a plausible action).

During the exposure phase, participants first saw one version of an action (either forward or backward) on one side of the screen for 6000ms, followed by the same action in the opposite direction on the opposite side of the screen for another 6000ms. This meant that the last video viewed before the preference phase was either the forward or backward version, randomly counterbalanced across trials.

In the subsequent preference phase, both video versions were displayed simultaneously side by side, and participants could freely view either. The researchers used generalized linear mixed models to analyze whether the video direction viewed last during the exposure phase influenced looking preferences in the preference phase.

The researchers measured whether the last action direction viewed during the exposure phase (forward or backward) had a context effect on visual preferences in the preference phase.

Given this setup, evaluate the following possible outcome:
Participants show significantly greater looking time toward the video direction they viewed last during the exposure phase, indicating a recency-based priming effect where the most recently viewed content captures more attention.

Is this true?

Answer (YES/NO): NO